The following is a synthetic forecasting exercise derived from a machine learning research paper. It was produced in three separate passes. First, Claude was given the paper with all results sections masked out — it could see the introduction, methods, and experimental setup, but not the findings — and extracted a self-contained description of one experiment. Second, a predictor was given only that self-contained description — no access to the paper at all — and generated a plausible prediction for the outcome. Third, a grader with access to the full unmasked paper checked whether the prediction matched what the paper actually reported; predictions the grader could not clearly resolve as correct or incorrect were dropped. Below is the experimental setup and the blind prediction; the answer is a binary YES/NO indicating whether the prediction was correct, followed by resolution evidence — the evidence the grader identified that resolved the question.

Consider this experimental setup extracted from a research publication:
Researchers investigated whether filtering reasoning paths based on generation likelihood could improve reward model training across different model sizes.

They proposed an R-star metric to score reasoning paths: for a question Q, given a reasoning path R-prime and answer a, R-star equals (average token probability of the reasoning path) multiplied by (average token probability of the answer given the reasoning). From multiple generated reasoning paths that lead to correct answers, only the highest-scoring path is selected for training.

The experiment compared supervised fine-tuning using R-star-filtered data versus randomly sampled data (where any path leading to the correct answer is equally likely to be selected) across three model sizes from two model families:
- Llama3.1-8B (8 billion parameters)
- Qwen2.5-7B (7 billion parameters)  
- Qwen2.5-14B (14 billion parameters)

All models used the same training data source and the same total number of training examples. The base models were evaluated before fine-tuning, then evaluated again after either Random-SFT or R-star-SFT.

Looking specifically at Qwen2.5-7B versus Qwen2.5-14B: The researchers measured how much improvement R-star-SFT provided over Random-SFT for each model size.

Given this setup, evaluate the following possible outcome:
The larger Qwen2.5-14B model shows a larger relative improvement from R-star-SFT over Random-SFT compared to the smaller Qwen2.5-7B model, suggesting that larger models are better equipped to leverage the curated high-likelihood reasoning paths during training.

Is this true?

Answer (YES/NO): NO